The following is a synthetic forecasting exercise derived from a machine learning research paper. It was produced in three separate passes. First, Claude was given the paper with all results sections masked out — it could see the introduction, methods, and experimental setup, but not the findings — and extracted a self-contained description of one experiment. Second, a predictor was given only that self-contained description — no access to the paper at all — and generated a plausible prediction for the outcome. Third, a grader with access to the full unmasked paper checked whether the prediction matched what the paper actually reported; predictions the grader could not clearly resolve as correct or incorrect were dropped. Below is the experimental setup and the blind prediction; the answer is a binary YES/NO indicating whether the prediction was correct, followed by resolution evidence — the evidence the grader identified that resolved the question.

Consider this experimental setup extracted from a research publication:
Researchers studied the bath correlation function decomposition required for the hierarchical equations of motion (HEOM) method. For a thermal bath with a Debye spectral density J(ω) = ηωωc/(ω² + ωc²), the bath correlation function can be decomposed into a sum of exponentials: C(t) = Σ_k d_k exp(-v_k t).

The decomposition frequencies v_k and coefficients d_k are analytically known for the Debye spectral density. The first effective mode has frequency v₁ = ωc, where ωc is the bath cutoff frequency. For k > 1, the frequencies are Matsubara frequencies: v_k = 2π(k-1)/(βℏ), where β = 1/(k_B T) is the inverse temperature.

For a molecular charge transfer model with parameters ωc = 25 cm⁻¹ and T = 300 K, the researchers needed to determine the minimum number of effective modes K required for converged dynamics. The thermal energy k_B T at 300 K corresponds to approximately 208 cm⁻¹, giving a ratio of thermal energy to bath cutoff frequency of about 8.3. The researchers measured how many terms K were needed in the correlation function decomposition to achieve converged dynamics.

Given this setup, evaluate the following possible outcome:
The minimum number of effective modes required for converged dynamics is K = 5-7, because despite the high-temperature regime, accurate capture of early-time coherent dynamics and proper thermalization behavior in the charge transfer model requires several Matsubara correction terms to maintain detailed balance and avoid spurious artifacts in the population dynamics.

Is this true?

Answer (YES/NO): NO